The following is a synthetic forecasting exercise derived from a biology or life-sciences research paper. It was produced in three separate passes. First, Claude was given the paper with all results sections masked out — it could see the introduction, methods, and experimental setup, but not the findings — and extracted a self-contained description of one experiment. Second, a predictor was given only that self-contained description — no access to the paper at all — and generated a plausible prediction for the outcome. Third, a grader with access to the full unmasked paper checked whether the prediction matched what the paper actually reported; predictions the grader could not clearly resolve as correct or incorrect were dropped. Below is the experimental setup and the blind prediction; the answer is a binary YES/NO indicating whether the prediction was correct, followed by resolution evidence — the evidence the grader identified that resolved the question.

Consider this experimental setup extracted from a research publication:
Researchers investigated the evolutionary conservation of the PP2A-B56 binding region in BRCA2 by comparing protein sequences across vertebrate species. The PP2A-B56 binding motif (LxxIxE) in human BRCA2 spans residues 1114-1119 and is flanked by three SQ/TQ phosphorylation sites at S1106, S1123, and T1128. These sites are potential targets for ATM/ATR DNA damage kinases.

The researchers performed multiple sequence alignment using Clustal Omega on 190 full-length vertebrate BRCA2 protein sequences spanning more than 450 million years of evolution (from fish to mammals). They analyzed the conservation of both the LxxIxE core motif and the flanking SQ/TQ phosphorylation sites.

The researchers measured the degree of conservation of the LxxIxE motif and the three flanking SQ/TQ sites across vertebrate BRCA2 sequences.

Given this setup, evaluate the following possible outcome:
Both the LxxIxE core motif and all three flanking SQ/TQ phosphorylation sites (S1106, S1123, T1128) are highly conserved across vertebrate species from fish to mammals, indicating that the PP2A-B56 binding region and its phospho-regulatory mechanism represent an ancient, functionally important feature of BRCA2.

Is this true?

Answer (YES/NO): YES